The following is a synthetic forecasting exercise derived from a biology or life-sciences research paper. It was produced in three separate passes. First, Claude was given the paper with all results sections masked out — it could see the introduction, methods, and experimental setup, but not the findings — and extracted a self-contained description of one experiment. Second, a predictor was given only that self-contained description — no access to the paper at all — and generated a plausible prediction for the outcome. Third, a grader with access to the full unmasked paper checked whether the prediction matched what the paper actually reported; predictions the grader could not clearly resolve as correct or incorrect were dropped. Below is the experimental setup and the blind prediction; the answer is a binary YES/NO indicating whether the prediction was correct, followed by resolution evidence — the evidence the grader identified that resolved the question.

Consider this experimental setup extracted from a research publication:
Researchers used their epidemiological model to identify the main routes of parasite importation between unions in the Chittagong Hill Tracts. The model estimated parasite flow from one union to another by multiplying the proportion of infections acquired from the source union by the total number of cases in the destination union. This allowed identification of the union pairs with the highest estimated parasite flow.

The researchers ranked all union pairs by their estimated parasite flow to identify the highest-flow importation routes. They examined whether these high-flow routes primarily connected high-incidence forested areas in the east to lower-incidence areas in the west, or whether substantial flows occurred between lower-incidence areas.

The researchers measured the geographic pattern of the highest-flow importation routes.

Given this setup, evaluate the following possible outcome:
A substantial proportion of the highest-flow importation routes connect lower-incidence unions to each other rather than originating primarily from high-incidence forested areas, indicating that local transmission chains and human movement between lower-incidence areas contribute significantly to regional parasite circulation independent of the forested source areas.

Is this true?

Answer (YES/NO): YES